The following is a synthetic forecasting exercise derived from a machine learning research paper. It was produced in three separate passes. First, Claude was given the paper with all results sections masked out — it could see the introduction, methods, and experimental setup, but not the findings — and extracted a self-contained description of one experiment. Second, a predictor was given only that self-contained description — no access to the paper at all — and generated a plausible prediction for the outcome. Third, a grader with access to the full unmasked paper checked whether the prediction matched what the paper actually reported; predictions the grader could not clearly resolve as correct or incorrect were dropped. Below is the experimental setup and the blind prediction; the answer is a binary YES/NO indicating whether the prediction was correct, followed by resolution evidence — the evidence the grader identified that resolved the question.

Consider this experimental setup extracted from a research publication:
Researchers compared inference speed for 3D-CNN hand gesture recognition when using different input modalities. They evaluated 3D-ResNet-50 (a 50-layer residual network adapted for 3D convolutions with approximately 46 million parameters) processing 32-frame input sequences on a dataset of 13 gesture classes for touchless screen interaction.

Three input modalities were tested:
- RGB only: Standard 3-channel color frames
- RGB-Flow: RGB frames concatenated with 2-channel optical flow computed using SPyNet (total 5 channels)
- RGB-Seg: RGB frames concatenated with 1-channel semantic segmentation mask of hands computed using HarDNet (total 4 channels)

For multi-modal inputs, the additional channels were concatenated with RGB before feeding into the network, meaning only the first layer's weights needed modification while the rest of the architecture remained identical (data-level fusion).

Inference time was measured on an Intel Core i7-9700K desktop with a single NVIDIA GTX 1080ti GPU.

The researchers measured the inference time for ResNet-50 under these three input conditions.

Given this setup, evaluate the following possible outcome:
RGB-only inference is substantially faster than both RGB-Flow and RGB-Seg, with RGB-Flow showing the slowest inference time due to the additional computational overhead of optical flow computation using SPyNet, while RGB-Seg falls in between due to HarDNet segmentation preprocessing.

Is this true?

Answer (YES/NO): NO